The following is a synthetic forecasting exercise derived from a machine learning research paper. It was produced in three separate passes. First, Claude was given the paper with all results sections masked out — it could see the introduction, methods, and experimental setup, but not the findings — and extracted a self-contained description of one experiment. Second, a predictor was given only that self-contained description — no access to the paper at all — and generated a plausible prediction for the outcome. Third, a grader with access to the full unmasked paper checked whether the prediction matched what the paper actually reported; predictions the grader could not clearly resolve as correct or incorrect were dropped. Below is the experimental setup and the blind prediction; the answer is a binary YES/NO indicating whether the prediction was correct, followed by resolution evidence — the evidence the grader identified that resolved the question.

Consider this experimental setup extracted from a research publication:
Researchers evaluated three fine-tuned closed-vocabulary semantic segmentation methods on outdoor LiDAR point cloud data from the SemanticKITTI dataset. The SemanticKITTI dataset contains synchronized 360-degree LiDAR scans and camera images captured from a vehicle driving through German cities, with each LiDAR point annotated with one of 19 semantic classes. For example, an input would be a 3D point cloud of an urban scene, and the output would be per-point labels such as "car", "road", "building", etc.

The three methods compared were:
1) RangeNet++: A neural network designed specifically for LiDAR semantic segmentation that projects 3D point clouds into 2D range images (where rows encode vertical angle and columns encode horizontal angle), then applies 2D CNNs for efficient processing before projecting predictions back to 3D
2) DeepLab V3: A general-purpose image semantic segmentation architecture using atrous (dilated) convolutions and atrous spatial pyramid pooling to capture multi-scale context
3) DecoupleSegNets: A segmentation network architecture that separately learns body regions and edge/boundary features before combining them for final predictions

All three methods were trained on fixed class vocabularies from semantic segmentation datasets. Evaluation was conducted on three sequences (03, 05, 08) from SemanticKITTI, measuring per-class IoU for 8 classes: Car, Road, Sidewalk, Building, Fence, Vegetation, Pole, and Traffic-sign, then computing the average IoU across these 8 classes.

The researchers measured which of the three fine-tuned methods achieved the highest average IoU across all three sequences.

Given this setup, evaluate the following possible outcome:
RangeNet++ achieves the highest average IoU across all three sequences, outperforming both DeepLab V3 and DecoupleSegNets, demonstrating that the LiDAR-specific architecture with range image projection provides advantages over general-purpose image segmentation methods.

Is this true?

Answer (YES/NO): NO